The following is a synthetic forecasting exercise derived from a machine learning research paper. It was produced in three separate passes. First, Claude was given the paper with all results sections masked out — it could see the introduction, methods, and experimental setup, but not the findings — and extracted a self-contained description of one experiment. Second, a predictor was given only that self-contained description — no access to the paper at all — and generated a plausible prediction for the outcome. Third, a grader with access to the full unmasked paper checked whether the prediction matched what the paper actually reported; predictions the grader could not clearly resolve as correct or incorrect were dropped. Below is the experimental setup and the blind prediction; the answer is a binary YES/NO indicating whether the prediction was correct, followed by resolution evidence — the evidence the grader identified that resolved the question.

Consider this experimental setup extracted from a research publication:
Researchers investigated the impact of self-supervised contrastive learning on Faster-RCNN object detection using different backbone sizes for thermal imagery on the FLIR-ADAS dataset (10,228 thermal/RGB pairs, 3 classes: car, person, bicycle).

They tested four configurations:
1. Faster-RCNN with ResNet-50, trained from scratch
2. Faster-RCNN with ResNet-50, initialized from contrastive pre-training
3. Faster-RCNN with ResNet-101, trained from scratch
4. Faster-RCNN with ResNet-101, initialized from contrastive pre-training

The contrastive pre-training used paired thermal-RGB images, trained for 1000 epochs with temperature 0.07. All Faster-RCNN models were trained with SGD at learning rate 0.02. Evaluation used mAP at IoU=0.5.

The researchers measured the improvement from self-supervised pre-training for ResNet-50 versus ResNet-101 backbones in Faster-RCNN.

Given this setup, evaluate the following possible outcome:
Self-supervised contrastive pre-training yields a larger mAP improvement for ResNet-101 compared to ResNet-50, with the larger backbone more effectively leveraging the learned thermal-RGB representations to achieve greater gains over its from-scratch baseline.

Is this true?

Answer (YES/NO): NO